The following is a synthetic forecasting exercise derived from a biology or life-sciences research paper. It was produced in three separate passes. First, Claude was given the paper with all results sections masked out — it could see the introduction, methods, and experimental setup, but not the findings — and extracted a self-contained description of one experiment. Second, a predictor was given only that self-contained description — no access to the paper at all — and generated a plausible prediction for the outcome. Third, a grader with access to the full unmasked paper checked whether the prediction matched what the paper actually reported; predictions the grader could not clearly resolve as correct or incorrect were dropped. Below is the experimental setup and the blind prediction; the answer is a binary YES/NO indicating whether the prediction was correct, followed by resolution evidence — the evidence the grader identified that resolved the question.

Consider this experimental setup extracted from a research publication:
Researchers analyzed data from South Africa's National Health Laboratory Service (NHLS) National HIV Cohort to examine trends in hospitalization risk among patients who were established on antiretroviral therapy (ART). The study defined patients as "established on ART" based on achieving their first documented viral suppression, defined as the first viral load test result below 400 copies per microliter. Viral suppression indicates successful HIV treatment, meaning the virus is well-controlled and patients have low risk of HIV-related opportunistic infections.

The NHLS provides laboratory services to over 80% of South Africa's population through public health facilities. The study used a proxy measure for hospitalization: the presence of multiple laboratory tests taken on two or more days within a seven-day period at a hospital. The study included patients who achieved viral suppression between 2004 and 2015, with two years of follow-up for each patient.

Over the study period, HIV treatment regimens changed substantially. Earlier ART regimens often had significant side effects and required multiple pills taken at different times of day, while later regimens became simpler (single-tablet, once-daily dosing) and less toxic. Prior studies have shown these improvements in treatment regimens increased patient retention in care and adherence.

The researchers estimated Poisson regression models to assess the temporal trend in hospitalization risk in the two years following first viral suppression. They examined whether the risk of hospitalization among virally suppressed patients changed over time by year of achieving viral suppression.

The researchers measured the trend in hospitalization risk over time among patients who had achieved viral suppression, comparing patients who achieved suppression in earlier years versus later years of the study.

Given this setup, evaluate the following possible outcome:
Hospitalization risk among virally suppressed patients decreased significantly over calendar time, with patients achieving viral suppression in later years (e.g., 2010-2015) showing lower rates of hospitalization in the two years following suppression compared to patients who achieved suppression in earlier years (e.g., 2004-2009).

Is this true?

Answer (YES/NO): YES